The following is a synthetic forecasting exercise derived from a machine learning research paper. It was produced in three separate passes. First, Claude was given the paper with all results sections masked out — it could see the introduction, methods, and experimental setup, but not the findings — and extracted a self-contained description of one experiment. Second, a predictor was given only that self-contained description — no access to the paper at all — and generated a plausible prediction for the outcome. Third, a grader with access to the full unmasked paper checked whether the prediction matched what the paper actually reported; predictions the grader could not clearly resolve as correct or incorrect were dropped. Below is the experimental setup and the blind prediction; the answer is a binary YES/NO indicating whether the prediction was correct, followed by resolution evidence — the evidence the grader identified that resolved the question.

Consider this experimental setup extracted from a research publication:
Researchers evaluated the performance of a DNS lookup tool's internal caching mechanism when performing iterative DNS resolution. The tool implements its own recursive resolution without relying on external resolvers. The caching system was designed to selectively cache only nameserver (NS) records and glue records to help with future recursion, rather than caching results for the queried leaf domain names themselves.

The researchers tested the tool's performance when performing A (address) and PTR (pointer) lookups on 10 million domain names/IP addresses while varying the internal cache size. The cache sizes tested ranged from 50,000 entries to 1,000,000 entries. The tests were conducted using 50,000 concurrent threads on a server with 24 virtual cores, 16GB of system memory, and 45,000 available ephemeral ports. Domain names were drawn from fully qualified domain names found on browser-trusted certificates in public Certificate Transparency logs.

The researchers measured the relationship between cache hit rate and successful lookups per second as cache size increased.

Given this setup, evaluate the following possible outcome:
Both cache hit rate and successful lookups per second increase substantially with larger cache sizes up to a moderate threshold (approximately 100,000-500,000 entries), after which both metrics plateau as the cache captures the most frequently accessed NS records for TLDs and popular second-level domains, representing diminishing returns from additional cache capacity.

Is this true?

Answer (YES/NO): NO